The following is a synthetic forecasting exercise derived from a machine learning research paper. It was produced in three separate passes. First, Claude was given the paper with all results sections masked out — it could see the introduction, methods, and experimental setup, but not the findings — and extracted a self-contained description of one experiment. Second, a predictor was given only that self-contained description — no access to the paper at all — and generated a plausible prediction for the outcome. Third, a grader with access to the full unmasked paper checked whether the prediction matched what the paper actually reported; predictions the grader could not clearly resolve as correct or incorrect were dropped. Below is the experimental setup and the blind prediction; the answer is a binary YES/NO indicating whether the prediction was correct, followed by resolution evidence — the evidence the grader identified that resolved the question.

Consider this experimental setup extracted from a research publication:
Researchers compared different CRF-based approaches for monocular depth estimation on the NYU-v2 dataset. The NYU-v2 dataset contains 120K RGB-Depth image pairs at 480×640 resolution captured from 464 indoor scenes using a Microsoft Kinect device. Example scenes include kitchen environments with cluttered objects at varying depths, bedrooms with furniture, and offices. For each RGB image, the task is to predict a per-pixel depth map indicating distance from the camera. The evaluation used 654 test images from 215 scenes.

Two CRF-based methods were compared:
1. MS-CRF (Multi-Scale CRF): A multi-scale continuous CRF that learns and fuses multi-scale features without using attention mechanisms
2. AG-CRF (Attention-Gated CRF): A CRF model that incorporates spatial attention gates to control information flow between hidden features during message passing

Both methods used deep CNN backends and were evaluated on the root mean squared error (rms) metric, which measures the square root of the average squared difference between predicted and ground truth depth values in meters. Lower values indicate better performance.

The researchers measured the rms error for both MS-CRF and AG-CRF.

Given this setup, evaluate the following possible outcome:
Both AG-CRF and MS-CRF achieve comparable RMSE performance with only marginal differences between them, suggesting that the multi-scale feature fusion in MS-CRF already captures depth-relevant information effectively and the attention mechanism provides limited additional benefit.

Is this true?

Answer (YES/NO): NO